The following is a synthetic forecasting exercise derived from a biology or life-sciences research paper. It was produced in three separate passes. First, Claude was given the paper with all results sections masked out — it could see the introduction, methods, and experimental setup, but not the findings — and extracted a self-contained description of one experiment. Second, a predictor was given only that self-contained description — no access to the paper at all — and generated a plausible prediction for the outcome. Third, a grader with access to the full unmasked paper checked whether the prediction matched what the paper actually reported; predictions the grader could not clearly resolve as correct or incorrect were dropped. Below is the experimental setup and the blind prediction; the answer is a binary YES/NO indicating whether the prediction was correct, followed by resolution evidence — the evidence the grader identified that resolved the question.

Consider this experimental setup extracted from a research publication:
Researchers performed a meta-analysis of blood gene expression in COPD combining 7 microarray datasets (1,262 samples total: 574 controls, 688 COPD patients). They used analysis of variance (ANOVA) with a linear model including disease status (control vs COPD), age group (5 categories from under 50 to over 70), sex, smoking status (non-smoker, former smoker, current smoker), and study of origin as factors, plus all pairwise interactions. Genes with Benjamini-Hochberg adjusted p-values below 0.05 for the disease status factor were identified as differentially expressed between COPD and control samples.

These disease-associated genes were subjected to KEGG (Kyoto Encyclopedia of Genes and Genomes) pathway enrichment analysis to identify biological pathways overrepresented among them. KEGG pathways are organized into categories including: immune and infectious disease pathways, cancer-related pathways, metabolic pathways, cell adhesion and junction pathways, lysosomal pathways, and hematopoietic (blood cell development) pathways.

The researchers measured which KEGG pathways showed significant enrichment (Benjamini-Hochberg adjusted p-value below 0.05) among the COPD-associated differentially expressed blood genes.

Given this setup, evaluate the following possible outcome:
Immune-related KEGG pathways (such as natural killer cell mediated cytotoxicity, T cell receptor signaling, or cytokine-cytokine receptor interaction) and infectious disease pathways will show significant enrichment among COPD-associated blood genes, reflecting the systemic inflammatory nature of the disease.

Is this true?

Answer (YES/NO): YES